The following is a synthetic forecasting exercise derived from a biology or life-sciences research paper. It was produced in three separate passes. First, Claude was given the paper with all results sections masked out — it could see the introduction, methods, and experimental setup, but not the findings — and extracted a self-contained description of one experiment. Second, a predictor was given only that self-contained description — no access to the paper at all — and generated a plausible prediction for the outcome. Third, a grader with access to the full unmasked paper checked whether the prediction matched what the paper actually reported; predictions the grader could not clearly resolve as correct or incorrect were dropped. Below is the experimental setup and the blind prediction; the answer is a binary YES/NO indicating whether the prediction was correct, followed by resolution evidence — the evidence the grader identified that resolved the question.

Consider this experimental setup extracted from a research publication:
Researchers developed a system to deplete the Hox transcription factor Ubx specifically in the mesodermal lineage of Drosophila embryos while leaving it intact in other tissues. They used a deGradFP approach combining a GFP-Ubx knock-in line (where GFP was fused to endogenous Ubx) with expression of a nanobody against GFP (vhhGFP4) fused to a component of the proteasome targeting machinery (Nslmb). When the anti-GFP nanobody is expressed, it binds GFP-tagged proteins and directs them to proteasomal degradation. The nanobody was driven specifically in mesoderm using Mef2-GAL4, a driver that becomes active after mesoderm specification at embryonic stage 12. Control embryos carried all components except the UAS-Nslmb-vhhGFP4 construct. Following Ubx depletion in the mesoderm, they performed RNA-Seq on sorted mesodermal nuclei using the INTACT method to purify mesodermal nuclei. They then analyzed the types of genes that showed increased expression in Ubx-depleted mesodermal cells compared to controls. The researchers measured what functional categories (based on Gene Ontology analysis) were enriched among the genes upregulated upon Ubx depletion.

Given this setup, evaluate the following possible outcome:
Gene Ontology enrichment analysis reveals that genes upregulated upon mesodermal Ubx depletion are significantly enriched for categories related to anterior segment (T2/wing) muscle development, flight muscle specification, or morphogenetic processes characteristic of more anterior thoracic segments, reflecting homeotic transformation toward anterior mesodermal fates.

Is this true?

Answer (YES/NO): NO